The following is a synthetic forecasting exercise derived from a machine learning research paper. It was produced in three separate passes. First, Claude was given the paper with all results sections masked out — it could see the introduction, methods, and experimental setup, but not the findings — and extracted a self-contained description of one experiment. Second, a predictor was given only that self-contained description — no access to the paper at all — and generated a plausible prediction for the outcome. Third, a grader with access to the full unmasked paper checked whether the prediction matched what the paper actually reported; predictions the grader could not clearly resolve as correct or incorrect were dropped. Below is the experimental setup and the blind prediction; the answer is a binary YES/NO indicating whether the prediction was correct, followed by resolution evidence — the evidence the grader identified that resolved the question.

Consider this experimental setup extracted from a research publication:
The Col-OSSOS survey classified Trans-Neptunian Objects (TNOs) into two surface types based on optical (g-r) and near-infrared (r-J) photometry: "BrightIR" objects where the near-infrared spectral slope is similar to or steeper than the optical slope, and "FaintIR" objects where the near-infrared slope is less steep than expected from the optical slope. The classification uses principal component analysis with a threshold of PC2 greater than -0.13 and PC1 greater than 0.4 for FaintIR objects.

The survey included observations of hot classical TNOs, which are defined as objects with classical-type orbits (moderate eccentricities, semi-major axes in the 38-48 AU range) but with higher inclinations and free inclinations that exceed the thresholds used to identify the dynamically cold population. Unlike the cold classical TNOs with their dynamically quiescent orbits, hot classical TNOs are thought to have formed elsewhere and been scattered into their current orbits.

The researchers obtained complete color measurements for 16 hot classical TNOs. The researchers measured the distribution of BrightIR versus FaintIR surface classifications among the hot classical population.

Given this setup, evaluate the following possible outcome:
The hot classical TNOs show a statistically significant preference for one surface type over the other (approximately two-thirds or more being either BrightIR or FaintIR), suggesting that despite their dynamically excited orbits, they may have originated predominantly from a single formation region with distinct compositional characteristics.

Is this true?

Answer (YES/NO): YES